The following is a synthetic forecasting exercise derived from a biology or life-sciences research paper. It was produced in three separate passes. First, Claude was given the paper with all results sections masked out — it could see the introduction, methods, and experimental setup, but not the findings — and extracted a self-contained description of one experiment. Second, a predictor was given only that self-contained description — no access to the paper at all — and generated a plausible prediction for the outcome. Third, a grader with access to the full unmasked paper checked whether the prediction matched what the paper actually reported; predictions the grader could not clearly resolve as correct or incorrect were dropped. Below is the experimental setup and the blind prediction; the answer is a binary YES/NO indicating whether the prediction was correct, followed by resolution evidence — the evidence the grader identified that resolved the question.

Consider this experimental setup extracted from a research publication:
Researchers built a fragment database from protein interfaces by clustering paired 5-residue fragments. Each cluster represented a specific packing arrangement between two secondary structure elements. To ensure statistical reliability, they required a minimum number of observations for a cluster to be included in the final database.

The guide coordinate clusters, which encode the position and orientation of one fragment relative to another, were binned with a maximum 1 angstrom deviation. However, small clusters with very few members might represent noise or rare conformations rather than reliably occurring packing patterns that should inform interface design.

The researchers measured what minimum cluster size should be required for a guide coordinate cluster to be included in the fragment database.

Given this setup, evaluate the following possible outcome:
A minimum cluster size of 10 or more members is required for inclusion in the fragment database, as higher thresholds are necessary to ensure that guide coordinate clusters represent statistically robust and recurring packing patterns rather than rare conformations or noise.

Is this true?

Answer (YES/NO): NO